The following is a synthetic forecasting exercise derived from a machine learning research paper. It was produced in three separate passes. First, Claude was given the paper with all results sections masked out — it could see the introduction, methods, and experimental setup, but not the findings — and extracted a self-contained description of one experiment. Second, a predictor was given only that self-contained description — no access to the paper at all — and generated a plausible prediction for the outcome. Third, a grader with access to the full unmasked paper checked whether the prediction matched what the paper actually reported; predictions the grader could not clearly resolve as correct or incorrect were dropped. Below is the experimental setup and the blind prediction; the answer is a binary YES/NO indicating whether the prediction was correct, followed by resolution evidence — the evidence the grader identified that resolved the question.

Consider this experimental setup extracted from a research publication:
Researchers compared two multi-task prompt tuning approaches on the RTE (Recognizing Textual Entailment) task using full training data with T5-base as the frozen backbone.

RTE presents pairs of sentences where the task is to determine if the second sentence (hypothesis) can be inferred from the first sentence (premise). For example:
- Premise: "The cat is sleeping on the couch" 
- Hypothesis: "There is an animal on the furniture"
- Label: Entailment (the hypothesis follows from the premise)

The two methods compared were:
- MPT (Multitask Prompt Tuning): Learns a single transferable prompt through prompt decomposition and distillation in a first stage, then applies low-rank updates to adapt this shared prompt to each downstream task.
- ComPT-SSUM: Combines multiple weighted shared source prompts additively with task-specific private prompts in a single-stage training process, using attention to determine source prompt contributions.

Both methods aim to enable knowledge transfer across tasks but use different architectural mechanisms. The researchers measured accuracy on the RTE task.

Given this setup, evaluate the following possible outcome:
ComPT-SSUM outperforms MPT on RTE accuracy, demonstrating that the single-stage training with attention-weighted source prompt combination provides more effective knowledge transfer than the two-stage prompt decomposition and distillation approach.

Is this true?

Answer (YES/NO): NO